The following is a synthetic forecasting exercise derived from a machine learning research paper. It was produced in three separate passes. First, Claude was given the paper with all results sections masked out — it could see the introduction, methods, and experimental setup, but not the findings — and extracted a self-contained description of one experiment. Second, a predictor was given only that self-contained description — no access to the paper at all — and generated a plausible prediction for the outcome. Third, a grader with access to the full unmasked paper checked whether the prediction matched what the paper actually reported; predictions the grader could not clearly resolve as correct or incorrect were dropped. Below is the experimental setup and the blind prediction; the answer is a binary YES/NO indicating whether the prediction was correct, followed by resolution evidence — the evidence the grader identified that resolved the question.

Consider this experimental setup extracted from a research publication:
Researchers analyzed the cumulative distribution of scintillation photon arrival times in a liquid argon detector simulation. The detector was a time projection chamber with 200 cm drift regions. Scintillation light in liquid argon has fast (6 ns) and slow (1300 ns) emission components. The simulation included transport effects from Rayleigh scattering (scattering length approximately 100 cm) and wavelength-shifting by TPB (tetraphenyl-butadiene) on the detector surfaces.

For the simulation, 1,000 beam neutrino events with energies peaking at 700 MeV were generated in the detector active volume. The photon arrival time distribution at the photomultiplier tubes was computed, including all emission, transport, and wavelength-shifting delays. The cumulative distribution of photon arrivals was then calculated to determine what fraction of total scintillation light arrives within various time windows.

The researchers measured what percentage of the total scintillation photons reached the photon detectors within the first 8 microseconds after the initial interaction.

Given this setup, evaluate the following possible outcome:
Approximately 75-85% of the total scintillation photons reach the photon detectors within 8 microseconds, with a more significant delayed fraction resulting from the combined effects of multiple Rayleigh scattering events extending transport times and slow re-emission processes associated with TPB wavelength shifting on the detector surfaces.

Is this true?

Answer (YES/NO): NO